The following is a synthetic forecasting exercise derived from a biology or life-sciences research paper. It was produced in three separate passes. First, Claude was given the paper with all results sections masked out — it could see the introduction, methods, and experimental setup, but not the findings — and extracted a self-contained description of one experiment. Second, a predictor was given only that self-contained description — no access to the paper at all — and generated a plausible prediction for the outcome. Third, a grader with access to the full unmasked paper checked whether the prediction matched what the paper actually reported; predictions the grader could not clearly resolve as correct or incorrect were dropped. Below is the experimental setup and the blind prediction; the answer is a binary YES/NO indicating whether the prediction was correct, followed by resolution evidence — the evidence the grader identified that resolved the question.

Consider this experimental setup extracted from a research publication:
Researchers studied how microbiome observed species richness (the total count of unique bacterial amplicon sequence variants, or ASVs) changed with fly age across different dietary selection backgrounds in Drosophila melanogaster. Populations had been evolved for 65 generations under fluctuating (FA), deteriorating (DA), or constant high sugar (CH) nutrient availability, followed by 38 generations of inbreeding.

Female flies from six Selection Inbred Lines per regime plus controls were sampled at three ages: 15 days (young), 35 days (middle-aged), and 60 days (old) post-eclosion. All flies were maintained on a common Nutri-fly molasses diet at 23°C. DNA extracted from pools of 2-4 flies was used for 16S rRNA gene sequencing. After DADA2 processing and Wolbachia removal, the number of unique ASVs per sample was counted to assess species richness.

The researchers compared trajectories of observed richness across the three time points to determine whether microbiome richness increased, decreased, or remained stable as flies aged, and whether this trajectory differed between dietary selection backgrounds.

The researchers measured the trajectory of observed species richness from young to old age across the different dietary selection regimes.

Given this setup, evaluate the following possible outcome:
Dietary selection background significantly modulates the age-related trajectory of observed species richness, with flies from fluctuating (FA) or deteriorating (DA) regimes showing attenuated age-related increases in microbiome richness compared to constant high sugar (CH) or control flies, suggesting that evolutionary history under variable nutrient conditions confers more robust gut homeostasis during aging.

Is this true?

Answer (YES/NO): NO